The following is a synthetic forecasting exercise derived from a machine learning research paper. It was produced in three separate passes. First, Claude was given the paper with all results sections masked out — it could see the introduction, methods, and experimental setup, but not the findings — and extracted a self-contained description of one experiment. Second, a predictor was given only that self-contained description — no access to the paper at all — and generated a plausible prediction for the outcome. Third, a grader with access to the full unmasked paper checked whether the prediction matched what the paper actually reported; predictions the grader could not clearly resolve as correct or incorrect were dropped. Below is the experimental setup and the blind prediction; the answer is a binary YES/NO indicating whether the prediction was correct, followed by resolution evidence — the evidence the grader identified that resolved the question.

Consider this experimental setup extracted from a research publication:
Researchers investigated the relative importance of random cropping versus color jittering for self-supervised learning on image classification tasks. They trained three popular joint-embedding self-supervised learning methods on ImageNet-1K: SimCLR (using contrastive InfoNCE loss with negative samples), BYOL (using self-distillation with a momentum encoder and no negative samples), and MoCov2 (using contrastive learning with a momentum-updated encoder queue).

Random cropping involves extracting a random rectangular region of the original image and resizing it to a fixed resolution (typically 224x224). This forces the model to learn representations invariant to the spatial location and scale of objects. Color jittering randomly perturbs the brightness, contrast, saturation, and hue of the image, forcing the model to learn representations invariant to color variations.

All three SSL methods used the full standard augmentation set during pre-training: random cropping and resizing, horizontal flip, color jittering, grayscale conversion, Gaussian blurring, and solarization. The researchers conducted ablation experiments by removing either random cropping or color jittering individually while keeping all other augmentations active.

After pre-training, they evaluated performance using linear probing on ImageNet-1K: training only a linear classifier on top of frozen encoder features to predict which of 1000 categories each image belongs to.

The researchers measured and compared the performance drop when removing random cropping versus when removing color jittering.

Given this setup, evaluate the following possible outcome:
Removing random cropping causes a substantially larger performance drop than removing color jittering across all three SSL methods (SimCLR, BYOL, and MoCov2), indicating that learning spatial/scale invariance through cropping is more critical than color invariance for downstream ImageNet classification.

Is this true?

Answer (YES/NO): YES